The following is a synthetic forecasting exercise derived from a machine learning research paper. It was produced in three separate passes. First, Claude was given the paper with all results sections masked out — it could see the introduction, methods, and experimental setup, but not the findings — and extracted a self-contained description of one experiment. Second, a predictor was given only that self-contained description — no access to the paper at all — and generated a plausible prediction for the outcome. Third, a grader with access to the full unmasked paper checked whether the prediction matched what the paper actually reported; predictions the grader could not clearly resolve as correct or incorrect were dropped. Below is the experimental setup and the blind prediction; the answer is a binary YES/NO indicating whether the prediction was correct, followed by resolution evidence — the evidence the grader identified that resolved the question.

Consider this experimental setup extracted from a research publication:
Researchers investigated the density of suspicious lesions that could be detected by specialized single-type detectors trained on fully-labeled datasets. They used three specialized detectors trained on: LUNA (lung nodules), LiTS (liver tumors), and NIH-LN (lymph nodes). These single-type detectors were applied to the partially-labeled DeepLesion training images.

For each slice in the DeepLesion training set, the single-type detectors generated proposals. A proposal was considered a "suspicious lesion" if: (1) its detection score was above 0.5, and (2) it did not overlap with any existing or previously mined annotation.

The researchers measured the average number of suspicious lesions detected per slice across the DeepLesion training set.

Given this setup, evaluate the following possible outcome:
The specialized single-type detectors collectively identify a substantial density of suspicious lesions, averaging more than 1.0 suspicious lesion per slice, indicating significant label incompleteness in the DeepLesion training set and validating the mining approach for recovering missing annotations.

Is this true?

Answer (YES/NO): NO